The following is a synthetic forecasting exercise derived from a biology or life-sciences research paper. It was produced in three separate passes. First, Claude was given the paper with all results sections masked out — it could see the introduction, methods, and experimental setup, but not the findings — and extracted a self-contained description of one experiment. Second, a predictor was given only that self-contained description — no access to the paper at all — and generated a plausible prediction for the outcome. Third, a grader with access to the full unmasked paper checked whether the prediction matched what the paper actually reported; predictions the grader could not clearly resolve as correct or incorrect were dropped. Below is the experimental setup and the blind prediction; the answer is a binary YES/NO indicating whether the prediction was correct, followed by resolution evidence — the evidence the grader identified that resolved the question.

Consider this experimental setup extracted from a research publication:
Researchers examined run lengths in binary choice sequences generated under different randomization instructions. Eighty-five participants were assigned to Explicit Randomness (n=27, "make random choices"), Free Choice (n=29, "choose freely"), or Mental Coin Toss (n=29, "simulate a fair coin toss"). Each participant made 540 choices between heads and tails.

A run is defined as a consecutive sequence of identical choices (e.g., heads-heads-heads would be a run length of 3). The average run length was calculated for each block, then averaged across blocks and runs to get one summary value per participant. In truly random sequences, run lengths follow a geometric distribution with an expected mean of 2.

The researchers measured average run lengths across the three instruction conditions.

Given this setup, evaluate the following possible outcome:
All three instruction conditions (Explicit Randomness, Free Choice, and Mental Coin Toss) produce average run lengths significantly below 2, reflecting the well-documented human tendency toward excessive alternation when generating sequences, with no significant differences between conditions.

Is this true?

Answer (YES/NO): NO